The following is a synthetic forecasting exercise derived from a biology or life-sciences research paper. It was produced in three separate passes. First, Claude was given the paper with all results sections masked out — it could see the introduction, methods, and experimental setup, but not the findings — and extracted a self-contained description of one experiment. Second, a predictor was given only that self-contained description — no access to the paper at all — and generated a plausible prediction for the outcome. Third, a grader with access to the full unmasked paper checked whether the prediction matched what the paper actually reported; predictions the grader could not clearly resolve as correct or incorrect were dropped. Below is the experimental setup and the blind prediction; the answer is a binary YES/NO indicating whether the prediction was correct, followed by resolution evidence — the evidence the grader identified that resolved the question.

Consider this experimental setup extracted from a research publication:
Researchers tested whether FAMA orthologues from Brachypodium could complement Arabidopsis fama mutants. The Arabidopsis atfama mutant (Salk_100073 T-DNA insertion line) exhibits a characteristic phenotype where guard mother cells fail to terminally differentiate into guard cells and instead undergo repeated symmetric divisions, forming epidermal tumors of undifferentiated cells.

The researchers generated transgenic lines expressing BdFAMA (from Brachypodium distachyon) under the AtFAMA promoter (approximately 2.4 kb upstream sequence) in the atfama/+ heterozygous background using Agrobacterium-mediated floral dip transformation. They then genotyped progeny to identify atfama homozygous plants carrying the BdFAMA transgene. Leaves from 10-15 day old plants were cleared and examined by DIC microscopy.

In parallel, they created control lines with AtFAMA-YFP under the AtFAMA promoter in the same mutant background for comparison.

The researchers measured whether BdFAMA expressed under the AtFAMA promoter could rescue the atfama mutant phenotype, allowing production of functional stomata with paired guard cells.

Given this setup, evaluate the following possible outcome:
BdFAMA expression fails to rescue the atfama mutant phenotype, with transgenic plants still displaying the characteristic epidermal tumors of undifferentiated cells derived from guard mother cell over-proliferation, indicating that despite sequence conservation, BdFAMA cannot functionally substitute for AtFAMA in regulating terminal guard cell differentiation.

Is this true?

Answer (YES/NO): NO